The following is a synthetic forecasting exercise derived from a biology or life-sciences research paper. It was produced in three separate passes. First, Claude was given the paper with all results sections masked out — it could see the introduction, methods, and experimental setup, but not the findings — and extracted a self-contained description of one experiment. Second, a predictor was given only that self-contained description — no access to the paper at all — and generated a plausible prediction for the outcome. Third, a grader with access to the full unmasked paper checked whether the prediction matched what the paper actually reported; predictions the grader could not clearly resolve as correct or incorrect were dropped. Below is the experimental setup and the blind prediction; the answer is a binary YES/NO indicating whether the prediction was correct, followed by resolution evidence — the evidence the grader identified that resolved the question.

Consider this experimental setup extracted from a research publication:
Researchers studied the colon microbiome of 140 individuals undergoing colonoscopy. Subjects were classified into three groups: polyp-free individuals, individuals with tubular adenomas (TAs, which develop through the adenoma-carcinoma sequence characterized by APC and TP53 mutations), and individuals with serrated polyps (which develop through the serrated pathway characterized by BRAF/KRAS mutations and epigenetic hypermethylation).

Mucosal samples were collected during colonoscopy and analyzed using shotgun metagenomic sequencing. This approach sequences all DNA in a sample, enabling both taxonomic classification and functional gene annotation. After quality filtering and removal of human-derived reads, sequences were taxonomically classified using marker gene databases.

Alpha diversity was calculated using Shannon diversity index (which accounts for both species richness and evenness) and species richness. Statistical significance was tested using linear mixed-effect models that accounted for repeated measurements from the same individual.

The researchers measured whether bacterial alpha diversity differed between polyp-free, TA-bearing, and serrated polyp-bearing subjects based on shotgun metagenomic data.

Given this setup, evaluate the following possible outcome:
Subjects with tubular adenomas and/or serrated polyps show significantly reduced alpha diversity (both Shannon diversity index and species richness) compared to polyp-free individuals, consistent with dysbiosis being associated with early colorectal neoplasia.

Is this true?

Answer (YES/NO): NO